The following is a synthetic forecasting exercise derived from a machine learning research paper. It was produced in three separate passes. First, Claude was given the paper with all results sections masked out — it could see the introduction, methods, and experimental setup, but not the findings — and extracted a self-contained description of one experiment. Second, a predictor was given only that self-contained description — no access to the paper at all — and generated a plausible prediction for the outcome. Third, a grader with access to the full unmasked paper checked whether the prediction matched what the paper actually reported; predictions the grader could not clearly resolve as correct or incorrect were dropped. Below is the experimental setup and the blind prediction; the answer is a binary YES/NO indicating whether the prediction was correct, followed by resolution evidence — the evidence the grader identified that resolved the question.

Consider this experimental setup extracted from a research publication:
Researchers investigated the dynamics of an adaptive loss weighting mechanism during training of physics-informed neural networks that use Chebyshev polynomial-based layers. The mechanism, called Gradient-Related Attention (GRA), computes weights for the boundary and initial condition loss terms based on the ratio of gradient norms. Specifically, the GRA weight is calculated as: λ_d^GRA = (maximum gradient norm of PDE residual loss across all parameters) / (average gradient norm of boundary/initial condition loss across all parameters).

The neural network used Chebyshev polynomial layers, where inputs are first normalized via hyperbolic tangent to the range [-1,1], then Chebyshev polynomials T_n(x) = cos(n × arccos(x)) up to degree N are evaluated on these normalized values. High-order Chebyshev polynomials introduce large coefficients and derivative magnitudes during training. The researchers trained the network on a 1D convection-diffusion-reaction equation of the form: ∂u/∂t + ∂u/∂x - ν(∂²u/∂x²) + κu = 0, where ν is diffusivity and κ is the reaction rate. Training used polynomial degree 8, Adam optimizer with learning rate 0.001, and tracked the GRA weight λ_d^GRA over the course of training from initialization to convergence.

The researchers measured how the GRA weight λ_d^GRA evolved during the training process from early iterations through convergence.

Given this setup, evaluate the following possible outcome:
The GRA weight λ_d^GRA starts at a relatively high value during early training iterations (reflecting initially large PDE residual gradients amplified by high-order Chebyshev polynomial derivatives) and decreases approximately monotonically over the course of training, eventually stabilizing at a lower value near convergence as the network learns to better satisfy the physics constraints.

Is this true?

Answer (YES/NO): NO